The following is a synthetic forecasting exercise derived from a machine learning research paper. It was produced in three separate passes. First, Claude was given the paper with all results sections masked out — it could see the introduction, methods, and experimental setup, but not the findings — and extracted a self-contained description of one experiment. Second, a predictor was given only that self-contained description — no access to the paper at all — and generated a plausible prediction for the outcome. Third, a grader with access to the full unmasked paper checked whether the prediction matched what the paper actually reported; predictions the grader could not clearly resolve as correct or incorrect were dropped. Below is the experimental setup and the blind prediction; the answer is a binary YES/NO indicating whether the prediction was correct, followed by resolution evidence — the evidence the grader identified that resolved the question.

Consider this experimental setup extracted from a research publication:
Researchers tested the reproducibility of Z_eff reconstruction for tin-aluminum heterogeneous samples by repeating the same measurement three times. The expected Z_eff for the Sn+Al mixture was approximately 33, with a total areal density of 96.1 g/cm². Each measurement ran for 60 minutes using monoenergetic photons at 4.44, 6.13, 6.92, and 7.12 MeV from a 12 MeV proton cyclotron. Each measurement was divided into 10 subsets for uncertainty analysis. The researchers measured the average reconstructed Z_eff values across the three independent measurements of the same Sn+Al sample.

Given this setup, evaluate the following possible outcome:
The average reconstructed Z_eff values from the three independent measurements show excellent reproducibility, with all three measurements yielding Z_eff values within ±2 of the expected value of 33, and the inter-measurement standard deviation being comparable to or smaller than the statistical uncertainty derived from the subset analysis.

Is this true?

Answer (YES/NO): NO